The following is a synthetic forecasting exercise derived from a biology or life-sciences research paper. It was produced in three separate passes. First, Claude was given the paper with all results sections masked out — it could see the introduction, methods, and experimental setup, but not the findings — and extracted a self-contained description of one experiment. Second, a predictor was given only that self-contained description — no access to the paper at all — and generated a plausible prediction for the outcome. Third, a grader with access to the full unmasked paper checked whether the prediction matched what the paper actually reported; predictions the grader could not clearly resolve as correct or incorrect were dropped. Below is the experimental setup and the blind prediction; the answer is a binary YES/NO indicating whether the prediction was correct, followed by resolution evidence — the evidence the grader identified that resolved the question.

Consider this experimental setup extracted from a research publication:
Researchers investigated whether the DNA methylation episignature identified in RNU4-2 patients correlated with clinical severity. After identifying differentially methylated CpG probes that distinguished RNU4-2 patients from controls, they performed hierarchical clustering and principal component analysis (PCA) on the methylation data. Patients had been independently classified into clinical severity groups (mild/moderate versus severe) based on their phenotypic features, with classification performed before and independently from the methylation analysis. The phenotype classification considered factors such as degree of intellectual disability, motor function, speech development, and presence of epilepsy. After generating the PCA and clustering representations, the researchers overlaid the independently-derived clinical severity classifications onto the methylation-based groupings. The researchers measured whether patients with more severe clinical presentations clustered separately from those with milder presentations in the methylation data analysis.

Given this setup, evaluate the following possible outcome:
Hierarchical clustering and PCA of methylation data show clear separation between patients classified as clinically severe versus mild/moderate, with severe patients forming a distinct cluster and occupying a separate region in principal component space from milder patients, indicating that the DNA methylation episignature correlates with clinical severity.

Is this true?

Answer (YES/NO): NO